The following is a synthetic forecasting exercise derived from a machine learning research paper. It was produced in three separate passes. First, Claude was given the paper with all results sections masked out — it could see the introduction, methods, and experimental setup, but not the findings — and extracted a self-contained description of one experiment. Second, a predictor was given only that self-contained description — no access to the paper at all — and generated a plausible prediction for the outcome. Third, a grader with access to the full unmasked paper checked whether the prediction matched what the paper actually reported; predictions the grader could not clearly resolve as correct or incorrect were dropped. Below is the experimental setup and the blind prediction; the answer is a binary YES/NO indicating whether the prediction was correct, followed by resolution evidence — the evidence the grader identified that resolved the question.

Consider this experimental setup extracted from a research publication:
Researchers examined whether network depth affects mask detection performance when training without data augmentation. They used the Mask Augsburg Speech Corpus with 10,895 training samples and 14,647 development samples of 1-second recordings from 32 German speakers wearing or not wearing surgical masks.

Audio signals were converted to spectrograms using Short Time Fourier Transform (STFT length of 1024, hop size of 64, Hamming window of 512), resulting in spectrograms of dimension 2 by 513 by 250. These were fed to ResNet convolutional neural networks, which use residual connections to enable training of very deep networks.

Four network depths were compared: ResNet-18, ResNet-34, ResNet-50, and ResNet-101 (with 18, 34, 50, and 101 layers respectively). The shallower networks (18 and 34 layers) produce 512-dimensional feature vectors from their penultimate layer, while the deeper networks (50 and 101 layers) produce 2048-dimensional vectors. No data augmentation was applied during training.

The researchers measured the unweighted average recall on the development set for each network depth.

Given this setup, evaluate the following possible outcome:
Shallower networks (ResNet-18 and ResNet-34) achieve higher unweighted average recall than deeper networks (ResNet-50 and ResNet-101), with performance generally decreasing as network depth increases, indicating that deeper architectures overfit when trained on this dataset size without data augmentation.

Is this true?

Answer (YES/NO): NO